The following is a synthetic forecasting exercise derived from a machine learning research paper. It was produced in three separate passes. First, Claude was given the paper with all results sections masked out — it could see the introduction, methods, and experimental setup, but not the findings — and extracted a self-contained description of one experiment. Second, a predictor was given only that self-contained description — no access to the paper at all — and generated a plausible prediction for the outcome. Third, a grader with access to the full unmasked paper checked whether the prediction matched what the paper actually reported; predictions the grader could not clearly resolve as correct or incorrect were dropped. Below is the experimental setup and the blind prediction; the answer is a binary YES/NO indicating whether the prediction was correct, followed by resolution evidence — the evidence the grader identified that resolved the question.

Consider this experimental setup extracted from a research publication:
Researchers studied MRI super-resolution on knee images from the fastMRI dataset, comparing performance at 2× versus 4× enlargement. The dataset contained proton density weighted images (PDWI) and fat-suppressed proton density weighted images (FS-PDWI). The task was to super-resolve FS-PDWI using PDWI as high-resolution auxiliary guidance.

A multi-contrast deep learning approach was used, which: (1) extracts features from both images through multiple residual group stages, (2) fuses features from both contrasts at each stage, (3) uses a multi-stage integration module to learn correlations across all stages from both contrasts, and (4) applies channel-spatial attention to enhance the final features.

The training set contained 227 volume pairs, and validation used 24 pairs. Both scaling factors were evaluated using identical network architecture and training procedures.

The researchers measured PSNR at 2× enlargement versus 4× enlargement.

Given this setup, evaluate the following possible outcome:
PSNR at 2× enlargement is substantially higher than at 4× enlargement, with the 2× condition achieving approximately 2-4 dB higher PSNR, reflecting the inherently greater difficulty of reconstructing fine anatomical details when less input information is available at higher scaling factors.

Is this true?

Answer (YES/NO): NO